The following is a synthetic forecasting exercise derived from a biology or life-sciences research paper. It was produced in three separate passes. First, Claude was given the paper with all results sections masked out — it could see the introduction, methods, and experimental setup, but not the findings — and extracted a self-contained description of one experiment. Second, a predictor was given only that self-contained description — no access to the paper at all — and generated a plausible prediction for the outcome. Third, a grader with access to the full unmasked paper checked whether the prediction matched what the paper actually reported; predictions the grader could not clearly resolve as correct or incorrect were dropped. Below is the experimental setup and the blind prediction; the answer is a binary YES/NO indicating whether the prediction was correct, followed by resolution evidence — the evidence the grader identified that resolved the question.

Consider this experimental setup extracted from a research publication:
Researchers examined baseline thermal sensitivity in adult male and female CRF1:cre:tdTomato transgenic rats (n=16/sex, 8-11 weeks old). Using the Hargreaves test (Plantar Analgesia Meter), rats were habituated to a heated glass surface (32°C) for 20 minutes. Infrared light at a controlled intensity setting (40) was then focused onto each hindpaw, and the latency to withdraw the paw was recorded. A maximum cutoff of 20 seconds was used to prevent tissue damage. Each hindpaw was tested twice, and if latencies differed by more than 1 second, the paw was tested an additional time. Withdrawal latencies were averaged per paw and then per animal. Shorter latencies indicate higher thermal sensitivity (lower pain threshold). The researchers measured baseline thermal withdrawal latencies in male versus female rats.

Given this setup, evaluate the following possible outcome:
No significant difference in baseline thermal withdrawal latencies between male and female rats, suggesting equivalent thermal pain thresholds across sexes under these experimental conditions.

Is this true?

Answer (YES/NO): YES